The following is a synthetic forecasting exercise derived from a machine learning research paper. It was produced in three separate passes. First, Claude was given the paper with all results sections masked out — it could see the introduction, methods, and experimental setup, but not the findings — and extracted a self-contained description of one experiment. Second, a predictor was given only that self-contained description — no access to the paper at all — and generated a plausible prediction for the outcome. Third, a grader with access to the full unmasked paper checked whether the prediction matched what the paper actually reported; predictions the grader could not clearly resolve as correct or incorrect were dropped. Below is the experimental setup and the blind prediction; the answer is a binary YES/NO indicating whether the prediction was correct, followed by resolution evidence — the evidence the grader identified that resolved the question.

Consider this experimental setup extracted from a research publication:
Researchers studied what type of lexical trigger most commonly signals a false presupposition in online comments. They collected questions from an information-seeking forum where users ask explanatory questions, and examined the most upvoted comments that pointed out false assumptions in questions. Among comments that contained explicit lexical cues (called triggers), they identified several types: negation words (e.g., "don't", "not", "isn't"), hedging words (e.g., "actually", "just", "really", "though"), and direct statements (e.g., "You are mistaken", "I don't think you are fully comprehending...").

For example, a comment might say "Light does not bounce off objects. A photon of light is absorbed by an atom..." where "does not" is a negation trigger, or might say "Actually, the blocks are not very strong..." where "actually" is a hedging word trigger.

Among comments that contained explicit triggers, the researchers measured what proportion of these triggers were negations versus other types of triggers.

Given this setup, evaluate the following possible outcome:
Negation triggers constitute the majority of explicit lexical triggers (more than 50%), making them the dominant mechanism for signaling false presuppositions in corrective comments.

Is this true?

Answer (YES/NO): YES